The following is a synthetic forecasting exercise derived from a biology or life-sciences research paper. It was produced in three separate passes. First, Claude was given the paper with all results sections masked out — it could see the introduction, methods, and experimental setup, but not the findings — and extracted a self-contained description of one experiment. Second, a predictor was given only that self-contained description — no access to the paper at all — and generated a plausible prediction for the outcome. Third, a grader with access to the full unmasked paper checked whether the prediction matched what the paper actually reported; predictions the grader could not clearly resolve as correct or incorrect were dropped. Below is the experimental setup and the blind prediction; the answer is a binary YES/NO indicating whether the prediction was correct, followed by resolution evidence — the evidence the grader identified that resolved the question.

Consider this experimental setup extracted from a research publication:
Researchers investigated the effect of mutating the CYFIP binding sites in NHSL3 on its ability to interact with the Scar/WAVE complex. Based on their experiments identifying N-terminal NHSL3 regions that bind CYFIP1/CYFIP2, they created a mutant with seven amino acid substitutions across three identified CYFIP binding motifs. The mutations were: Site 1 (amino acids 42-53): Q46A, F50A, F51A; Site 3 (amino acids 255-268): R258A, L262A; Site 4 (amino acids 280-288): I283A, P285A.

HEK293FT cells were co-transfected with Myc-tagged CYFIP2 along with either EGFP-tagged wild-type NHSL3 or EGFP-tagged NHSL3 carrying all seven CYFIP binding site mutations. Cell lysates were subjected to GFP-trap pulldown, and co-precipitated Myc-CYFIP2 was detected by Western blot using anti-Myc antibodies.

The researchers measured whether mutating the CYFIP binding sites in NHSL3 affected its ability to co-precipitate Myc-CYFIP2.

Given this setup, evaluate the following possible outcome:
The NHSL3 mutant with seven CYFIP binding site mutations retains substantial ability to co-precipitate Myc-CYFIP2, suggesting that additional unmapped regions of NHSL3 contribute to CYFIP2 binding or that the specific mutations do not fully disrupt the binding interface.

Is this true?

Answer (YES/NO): NO